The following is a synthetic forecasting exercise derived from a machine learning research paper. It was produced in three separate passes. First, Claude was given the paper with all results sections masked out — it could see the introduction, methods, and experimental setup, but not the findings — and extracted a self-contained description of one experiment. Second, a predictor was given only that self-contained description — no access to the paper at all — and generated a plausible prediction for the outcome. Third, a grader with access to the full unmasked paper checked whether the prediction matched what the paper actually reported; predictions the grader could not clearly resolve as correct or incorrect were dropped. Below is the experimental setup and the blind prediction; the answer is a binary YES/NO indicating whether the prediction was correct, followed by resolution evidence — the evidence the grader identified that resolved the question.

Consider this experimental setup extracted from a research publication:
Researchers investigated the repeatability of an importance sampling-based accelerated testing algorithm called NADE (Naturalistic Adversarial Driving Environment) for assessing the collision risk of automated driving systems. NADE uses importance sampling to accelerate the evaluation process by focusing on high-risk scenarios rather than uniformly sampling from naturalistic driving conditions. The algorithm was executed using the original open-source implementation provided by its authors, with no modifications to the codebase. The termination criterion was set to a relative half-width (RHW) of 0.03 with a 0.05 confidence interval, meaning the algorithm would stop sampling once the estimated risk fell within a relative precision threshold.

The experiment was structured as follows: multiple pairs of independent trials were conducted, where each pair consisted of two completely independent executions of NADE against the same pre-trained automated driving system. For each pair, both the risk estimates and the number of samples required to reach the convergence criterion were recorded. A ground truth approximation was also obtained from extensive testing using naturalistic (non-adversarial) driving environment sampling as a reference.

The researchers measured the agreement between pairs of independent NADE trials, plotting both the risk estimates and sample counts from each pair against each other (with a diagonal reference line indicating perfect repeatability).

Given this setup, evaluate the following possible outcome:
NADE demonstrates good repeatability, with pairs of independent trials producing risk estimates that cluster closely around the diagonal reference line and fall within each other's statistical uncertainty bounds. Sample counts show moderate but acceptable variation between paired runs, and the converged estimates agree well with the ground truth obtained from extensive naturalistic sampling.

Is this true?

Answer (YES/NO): NO